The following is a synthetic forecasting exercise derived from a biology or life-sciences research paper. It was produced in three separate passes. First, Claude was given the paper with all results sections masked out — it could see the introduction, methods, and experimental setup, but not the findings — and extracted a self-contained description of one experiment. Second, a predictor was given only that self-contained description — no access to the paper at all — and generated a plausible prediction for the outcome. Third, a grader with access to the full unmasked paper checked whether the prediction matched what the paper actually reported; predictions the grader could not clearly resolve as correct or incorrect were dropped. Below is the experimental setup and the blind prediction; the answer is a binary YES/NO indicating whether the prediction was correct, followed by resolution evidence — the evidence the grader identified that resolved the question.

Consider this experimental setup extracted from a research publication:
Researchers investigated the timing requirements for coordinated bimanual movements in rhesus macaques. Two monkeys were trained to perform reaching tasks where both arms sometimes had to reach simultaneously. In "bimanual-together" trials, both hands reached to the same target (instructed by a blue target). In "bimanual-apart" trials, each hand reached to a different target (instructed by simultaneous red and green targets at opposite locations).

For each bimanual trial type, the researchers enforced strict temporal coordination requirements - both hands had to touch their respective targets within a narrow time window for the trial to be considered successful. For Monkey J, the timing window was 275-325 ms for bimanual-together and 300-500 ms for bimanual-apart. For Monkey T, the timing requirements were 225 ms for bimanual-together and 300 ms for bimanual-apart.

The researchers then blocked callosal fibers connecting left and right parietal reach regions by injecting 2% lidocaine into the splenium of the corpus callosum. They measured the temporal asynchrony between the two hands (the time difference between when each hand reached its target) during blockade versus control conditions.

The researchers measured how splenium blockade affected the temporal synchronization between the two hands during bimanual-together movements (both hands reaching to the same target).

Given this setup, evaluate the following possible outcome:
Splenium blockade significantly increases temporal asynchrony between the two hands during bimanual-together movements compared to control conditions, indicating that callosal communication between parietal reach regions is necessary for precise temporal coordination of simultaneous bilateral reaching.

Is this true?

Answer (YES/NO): YES